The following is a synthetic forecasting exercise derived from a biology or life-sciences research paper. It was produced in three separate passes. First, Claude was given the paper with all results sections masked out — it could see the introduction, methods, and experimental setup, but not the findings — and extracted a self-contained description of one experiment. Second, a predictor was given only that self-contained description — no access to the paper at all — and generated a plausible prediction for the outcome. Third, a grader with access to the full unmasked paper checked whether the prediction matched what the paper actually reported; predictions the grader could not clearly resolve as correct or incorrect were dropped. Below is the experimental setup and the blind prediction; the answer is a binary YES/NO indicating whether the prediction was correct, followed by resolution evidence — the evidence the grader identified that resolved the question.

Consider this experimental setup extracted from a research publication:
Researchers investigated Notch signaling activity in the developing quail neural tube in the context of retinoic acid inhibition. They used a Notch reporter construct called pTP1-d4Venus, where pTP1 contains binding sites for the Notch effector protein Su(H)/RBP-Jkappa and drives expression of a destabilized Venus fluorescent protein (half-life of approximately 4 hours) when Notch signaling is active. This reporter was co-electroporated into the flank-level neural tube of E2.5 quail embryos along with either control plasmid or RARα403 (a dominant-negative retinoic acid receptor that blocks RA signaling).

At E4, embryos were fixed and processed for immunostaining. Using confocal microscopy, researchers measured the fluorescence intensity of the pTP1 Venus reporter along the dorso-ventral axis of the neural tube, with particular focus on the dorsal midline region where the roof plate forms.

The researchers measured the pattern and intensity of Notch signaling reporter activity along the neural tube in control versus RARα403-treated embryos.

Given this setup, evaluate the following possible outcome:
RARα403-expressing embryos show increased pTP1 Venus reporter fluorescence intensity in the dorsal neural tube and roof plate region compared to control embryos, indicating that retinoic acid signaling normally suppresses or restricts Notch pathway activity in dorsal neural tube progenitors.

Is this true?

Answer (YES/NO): YES